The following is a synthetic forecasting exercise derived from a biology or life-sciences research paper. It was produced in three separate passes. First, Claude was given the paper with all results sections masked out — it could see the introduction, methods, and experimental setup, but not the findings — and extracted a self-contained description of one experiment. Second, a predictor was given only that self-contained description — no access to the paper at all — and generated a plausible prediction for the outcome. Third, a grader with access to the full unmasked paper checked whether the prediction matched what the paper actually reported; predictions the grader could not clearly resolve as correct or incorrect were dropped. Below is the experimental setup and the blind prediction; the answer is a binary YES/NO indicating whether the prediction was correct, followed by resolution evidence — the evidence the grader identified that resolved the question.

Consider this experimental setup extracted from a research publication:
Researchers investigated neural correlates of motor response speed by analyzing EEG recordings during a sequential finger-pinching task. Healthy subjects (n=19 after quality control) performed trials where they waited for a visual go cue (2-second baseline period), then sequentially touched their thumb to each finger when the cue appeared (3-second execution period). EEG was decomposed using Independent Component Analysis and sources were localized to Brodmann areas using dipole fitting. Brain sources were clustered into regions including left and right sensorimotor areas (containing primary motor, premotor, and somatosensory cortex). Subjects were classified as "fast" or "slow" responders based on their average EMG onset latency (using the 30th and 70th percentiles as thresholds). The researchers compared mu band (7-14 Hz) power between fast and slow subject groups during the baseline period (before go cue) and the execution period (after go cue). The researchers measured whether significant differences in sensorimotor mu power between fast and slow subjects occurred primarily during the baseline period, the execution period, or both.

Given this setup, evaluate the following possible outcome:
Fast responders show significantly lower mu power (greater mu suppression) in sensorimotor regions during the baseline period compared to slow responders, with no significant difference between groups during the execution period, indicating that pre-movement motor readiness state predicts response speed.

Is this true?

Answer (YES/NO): NO